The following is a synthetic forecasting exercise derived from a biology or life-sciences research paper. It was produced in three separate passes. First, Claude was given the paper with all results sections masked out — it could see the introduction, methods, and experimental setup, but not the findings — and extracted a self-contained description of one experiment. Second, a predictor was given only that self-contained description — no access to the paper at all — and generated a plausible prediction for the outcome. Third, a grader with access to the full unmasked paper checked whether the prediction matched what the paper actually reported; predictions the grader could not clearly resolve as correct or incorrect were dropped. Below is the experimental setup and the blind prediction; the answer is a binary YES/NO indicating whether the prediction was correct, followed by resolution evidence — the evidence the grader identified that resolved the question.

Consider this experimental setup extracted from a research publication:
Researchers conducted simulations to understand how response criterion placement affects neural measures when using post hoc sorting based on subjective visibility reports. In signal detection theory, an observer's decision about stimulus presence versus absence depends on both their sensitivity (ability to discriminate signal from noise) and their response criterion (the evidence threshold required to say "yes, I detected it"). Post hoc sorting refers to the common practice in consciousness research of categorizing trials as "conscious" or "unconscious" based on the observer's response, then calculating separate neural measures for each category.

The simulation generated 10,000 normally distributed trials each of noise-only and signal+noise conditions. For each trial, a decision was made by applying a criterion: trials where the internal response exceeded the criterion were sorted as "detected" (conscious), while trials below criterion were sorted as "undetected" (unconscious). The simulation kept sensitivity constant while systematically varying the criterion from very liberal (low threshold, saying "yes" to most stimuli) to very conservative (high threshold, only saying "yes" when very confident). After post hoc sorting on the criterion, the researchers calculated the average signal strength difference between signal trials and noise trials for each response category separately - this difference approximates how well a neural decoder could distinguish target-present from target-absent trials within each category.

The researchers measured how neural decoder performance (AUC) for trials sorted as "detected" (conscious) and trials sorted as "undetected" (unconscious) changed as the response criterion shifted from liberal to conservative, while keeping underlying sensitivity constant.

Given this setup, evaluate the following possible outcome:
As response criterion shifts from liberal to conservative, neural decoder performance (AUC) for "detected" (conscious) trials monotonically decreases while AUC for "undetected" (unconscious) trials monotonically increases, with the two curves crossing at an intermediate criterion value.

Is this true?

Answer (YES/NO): NO